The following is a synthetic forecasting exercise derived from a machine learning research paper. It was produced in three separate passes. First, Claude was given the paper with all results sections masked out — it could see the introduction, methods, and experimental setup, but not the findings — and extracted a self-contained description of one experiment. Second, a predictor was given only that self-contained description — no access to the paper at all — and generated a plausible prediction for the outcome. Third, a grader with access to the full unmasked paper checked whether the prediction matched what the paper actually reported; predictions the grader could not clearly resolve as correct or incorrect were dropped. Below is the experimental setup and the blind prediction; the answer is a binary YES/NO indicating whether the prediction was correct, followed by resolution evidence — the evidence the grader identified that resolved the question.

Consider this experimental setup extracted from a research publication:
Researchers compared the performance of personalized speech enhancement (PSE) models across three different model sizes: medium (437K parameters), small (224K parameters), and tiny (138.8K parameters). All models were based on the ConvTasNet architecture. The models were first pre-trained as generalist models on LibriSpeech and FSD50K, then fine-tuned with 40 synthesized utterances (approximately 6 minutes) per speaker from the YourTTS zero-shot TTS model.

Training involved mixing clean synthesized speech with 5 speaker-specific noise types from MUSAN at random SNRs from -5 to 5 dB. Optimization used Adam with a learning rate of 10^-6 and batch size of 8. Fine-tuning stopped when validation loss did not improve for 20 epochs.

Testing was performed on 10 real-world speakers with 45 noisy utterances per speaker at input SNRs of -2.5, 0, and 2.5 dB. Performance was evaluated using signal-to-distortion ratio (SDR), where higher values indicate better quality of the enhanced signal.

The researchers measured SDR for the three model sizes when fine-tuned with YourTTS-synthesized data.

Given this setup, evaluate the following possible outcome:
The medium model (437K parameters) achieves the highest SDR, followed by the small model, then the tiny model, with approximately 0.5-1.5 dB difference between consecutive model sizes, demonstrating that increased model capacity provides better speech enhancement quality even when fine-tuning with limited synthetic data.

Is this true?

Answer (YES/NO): YES